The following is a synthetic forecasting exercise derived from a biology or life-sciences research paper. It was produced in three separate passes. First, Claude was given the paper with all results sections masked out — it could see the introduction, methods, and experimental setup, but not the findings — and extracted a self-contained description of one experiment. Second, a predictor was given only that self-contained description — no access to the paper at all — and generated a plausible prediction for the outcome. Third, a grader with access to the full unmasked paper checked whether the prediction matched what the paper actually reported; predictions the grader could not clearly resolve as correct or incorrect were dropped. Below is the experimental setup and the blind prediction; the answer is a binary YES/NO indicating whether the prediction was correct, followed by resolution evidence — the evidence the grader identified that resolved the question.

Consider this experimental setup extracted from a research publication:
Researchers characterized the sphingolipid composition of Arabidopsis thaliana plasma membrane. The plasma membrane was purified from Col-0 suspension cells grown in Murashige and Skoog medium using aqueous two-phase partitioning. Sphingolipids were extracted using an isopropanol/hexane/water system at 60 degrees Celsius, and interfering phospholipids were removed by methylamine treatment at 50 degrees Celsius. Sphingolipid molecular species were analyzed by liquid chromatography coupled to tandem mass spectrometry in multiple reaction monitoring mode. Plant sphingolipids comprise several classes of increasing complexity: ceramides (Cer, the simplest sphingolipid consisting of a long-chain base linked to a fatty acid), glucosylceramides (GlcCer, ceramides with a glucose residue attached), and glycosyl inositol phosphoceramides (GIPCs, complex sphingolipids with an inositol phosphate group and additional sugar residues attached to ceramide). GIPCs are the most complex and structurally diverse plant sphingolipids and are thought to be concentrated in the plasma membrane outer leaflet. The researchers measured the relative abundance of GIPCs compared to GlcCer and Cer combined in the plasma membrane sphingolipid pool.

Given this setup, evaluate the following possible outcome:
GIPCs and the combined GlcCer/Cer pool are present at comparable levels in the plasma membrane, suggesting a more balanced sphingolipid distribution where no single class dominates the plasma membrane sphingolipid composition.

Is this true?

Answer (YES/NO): NO